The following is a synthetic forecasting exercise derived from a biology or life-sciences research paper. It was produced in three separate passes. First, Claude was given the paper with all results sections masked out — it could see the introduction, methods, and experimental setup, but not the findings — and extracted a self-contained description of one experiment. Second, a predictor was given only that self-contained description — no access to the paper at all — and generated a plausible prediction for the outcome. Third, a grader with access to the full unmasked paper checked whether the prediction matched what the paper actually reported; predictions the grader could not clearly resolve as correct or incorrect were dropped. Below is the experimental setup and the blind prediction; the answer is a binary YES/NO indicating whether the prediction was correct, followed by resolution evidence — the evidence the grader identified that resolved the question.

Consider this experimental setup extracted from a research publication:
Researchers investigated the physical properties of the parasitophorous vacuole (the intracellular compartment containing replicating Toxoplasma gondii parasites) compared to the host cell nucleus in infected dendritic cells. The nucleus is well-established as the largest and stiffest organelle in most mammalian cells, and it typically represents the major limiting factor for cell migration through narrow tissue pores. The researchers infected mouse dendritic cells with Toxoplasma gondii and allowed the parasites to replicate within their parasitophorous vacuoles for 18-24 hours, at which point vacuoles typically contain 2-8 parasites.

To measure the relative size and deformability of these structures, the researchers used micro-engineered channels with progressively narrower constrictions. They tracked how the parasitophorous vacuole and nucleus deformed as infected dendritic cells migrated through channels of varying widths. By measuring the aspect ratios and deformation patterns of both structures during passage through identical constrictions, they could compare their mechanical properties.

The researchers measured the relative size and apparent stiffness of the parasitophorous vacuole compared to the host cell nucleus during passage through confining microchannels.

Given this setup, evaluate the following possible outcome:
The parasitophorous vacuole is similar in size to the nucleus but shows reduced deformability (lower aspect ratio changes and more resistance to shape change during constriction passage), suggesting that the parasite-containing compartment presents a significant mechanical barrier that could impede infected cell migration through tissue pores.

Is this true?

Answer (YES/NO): NO